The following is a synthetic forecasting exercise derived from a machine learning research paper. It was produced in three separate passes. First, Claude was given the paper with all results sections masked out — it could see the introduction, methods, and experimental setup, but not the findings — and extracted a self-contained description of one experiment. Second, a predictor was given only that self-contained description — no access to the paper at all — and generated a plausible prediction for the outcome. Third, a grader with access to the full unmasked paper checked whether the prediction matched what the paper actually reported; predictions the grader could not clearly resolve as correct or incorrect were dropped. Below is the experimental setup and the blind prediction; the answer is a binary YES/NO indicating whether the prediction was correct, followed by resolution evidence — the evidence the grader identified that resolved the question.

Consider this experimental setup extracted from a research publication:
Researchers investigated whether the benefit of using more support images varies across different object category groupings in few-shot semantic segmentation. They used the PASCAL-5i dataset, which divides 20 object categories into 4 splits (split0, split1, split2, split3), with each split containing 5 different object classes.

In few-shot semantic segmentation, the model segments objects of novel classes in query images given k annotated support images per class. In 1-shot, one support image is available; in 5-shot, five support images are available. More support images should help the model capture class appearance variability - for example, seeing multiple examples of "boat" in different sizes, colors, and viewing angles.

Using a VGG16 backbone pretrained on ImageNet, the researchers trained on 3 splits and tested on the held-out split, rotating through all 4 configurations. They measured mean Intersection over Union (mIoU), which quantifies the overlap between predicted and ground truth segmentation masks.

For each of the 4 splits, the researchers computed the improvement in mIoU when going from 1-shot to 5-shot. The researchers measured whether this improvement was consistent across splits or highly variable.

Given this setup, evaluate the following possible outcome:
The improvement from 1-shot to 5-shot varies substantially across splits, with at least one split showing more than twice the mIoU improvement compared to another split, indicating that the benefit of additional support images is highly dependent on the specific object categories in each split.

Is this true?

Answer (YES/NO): YES